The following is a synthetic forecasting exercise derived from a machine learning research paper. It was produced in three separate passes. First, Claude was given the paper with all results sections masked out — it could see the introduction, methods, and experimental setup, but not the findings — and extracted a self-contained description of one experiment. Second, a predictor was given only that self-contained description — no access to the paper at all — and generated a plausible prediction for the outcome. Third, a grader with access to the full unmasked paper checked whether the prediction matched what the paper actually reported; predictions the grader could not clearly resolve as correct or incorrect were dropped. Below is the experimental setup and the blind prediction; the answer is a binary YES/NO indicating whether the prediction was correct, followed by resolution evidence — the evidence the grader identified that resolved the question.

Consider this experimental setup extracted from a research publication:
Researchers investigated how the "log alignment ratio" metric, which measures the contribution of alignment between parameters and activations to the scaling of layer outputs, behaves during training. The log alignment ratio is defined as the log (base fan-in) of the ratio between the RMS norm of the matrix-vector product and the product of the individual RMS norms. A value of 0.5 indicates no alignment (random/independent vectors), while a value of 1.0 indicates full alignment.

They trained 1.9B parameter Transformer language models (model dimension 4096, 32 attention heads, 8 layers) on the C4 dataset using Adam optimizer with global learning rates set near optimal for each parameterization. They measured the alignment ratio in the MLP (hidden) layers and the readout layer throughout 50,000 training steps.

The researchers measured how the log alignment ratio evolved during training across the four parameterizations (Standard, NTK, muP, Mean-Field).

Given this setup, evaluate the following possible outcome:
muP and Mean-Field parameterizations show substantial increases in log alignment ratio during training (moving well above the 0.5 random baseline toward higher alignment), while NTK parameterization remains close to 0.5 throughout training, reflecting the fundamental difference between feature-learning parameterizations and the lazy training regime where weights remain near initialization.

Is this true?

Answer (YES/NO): NO